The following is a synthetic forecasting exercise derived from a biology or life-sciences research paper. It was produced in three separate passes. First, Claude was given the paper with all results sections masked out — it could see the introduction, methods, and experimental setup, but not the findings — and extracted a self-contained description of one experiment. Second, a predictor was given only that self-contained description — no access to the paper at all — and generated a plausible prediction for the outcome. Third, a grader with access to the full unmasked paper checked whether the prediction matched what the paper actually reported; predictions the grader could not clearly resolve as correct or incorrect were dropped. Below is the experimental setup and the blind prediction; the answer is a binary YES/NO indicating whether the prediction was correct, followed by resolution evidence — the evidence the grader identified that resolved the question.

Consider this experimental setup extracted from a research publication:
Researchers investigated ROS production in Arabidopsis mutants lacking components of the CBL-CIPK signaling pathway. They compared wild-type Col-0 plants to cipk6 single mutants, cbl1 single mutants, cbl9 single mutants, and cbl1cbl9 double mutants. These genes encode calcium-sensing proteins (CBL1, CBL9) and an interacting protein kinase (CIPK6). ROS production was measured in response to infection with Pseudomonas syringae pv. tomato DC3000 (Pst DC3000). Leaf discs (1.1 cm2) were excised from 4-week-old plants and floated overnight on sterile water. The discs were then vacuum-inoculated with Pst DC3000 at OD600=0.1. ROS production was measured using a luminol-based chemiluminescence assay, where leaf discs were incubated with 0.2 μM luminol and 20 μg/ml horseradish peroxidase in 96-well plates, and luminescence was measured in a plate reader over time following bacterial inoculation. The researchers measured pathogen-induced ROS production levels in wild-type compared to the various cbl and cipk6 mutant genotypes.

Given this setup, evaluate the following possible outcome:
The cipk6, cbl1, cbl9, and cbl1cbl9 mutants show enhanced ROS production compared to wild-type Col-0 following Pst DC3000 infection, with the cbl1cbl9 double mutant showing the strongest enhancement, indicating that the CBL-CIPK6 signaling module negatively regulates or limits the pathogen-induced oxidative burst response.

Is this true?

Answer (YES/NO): NO